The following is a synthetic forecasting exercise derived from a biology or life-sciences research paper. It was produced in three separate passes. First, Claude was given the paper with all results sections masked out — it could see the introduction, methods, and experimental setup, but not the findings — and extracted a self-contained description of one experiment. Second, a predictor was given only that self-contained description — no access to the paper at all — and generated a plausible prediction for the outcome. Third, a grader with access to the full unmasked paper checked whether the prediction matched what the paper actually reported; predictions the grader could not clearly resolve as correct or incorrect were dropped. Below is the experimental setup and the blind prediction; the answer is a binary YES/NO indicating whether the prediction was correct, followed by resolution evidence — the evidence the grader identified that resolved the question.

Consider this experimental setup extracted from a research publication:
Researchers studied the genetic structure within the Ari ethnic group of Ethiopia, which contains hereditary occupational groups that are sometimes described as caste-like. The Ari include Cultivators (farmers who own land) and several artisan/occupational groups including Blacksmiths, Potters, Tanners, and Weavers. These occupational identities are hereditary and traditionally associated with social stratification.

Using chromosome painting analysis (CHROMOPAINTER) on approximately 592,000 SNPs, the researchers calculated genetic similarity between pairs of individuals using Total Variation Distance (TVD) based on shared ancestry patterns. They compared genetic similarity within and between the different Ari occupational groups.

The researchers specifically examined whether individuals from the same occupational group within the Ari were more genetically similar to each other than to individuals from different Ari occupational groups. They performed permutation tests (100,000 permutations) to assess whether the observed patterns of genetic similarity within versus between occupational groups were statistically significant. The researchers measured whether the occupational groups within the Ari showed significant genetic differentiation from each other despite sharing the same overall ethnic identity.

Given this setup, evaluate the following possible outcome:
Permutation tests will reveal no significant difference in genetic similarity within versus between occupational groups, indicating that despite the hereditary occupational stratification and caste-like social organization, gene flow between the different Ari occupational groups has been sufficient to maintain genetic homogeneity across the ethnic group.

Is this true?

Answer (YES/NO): NO